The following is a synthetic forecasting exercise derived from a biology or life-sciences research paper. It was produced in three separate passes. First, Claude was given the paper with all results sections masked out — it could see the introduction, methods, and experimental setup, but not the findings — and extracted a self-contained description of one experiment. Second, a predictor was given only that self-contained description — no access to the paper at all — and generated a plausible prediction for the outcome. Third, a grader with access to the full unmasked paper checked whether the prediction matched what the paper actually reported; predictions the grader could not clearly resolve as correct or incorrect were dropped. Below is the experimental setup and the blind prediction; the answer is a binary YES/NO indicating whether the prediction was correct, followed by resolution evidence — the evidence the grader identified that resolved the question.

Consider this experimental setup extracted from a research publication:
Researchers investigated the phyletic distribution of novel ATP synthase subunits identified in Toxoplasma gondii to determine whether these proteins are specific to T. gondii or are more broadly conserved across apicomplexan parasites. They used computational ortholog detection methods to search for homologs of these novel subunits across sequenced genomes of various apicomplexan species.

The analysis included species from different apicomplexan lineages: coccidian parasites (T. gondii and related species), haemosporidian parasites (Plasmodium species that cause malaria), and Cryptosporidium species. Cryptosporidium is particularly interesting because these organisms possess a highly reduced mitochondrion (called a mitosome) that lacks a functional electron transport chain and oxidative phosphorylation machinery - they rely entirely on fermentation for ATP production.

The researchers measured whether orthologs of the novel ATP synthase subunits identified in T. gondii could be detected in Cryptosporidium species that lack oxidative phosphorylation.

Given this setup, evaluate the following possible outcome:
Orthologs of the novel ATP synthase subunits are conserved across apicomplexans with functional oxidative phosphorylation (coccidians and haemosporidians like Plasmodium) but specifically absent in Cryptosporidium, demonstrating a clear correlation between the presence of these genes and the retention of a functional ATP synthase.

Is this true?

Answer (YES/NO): NO